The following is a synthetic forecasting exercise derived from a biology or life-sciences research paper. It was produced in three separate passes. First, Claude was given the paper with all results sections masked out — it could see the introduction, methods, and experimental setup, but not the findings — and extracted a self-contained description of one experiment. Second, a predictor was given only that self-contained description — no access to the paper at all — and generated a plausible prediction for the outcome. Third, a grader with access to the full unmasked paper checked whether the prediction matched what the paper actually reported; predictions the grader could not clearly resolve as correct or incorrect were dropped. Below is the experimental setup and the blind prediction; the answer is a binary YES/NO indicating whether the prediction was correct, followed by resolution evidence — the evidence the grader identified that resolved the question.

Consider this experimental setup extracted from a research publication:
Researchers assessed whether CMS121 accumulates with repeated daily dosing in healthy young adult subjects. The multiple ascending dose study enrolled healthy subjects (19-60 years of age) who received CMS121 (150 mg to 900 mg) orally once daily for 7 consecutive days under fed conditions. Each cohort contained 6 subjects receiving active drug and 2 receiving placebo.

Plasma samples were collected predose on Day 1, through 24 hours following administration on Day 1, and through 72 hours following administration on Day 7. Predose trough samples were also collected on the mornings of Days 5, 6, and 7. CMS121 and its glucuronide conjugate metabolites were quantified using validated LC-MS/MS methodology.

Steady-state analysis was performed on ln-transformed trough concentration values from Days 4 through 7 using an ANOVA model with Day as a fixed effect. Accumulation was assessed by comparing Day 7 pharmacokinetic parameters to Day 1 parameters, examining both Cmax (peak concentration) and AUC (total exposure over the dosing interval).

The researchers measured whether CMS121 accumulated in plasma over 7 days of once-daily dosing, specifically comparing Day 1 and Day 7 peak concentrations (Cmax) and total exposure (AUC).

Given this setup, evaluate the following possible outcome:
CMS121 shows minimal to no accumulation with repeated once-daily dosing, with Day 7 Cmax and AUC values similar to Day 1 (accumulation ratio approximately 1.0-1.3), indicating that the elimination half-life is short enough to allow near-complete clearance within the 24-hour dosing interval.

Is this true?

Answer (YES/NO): NO